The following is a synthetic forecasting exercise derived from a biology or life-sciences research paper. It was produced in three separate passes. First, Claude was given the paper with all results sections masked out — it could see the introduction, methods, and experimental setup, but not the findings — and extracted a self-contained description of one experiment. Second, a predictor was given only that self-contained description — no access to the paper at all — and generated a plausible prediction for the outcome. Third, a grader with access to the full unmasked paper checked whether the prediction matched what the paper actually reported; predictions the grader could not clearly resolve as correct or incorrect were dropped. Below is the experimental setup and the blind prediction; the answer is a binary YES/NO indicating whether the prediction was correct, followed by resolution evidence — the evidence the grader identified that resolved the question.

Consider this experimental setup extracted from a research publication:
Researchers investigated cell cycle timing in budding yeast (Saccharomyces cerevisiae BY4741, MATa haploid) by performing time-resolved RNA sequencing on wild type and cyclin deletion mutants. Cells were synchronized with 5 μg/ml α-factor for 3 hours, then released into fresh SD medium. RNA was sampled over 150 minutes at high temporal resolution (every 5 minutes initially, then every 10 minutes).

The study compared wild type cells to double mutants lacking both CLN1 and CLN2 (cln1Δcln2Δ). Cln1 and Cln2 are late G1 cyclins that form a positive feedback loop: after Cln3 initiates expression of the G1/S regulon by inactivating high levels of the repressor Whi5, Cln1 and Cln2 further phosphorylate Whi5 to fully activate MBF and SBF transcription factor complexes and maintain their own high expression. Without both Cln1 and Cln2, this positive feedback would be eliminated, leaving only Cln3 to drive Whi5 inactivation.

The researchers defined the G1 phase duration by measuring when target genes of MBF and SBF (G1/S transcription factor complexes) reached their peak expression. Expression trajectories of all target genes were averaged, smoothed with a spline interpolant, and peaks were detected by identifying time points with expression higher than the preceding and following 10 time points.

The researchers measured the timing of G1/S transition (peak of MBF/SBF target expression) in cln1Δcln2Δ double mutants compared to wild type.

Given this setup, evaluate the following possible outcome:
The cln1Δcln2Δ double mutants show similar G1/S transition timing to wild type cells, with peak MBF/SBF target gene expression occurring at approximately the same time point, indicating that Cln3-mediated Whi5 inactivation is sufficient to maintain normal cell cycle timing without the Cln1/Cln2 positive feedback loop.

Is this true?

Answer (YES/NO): NO